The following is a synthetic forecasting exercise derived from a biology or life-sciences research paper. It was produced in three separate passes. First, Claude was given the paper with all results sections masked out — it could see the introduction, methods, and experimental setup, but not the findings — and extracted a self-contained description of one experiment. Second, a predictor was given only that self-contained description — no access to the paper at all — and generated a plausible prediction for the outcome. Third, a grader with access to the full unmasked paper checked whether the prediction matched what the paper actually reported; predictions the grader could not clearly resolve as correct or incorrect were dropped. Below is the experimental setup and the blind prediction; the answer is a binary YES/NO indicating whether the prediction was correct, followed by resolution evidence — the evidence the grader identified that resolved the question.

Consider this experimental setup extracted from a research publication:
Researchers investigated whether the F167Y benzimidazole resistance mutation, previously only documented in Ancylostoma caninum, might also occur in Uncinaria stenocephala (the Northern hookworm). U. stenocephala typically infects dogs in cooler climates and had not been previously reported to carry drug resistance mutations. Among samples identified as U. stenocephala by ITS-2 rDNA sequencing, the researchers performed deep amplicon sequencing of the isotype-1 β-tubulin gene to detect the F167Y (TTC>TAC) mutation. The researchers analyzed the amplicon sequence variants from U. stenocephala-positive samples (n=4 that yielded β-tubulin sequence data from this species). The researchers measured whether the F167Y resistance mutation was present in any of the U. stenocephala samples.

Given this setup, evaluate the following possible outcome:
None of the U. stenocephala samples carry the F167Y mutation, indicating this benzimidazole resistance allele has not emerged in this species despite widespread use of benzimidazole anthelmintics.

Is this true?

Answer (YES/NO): NO